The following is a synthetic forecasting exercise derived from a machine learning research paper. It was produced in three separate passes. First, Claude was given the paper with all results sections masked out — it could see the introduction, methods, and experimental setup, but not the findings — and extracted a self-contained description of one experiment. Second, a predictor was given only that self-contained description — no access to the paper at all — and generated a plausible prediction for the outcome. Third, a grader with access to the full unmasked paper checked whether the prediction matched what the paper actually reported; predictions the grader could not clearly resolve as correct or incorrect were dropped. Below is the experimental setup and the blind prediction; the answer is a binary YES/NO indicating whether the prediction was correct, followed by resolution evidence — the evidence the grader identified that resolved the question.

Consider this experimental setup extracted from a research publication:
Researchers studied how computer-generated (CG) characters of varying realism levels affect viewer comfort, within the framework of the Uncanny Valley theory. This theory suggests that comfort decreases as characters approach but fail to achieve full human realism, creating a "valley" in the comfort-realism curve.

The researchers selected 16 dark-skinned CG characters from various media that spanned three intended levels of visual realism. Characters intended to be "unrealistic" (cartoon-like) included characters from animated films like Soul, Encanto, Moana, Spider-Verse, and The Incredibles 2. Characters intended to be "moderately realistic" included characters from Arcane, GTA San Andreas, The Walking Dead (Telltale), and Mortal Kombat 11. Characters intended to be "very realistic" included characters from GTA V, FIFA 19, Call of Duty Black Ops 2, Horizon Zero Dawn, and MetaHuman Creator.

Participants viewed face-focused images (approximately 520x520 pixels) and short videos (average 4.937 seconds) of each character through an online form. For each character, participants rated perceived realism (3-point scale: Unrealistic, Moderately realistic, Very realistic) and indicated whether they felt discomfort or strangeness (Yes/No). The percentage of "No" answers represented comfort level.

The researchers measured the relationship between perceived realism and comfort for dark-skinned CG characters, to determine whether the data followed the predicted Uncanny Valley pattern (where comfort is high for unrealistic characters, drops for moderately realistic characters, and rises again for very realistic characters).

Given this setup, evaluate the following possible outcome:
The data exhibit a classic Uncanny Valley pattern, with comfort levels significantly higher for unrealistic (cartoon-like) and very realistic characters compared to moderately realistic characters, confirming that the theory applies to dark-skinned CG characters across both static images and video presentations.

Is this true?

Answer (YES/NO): NO